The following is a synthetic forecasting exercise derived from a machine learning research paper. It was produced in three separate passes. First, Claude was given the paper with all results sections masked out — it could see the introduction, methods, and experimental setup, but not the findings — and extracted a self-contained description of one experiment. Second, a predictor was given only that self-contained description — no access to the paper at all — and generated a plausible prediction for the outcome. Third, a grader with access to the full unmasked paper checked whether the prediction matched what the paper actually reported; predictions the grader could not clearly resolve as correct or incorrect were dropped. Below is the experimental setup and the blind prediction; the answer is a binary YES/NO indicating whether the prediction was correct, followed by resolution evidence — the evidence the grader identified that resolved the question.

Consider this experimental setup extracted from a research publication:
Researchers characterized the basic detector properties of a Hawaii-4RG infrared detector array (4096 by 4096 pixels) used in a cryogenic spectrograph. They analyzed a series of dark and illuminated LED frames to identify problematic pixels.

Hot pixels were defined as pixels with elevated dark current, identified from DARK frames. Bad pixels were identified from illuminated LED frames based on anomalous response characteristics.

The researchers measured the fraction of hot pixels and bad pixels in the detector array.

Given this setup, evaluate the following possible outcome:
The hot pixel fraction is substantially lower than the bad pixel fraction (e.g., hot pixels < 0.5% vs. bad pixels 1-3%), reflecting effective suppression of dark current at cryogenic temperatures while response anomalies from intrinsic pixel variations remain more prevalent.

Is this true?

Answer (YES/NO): NO